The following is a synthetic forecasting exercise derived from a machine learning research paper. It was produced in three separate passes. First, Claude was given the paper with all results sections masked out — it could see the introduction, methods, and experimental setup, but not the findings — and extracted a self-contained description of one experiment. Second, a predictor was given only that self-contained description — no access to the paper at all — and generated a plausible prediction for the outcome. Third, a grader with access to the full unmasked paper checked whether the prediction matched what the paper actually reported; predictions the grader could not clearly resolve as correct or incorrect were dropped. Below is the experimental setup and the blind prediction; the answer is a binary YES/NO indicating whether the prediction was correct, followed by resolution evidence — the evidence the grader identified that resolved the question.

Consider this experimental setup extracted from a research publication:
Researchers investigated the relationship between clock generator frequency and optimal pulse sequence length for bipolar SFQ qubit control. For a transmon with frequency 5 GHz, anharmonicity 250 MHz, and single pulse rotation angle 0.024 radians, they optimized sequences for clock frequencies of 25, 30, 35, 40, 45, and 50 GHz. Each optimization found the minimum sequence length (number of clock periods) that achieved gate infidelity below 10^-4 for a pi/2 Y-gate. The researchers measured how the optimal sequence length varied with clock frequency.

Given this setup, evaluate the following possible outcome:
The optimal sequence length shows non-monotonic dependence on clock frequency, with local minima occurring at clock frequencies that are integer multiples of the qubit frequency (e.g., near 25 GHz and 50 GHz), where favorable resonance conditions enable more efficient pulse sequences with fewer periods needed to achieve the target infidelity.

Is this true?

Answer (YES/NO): NO